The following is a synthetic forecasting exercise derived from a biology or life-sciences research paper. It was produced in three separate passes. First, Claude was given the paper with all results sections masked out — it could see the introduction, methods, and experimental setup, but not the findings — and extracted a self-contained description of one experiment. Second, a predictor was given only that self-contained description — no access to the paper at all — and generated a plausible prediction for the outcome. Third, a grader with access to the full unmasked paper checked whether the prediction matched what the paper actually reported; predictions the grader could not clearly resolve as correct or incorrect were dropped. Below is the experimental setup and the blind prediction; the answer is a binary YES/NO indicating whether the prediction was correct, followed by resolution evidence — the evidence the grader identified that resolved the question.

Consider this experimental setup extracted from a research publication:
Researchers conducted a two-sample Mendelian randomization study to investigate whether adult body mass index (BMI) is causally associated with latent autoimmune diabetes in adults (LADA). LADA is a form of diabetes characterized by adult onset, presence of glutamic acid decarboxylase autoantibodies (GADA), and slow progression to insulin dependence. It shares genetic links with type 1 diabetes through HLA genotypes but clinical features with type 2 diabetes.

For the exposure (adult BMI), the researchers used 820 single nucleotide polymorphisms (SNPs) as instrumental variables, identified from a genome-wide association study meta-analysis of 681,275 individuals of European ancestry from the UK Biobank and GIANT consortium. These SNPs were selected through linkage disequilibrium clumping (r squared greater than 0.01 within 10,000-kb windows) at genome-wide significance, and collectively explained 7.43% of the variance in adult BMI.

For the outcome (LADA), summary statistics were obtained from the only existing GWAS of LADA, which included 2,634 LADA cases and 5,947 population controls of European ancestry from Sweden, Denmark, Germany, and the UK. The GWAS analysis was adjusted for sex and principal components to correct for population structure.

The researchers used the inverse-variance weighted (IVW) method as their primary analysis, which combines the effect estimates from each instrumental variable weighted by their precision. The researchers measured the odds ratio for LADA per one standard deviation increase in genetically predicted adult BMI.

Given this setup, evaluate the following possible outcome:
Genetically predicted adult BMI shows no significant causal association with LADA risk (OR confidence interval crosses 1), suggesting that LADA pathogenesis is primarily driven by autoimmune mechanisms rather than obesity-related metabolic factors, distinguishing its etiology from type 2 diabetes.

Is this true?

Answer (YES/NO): NO